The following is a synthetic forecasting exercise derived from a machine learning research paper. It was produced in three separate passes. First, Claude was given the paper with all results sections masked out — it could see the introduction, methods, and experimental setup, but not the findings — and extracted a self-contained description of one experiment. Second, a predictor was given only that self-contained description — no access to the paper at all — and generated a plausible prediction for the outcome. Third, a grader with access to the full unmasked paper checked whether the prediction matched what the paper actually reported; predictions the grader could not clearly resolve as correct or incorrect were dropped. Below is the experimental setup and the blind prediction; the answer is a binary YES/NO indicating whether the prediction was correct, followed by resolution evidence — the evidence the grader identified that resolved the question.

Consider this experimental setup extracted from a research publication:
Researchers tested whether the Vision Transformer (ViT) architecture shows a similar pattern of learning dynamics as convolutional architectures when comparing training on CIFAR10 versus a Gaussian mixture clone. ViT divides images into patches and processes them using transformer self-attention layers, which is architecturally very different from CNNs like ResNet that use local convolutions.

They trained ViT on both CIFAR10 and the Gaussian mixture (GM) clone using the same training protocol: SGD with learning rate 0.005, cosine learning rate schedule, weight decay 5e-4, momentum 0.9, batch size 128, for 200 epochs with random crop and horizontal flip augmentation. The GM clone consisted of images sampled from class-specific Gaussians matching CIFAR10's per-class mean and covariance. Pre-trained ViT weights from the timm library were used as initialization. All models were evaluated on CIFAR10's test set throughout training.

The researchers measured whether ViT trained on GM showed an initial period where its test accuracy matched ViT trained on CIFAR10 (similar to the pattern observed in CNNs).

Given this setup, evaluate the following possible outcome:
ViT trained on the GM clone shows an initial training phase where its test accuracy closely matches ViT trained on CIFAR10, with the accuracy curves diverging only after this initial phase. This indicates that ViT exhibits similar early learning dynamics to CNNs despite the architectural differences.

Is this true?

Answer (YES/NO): YES